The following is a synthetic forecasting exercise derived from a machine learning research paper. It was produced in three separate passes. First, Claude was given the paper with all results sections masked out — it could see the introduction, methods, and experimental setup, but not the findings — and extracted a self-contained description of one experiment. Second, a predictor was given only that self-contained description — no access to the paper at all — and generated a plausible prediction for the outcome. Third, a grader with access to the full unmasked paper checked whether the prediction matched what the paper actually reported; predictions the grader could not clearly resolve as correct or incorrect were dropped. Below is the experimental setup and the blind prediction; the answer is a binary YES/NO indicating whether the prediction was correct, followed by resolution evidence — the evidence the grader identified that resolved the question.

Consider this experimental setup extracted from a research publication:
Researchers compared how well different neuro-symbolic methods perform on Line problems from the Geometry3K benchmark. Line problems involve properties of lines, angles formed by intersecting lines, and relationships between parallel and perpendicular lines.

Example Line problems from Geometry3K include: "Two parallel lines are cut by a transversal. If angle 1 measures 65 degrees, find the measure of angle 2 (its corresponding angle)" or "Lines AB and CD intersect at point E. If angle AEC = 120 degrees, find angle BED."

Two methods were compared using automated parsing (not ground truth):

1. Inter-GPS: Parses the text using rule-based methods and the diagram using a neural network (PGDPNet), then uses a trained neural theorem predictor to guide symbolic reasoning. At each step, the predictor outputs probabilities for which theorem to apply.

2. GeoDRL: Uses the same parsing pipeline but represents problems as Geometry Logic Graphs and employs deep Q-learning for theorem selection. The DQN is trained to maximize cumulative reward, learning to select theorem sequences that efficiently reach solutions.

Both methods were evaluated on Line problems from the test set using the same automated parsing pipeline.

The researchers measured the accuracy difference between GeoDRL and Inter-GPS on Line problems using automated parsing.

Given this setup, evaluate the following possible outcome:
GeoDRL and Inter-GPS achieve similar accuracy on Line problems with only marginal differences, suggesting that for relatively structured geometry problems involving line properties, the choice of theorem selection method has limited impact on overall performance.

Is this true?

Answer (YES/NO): NO